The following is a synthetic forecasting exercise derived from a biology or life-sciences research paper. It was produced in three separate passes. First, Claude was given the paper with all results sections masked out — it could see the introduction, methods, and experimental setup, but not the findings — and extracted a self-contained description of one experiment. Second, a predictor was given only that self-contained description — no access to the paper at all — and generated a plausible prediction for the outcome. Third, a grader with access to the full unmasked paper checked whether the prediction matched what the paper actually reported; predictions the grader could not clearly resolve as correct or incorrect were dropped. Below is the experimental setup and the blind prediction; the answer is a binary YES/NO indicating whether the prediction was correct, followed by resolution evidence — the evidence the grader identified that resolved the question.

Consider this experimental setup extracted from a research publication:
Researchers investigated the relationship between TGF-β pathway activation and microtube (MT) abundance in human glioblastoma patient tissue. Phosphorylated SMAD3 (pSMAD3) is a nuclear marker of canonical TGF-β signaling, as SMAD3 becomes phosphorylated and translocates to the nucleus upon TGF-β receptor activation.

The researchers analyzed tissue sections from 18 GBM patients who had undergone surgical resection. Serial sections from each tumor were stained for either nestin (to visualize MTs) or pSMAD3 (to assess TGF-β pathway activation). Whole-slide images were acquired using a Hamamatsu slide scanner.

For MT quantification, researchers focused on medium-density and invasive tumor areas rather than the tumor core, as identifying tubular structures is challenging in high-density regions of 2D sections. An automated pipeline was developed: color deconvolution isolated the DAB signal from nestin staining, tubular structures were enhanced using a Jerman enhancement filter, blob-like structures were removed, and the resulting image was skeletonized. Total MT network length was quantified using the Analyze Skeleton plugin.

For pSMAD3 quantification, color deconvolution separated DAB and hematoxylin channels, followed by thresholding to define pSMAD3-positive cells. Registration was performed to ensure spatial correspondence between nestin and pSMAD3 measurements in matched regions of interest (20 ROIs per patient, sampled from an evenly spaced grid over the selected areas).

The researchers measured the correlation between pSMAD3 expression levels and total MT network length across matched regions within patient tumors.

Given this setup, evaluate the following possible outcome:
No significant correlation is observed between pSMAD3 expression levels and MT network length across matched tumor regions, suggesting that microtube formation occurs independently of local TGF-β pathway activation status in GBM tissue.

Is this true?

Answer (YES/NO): NO